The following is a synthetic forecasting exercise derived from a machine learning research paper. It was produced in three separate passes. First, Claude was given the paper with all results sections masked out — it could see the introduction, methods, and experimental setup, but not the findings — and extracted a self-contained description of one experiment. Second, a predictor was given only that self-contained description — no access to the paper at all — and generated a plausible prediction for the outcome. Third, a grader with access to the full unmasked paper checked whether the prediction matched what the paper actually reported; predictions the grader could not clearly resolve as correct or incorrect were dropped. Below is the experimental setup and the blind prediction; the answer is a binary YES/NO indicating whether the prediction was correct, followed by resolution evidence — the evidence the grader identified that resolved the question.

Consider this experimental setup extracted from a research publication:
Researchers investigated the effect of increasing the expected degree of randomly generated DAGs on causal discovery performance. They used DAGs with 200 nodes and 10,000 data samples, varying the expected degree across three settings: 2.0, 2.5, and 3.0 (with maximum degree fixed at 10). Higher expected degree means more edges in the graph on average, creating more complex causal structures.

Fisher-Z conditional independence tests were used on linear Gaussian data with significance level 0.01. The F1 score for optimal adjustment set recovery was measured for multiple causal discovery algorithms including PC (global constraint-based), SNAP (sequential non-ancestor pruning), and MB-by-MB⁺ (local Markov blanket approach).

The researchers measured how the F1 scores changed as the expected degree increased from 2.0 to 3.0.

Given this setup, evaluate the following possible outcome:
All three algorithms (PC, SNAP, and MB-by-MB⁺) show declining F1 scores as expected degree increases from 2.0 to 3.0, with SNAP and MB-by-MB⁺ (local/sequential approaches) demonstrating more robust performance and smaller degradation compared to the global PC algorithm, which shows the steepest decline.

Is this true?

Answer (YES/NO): NO